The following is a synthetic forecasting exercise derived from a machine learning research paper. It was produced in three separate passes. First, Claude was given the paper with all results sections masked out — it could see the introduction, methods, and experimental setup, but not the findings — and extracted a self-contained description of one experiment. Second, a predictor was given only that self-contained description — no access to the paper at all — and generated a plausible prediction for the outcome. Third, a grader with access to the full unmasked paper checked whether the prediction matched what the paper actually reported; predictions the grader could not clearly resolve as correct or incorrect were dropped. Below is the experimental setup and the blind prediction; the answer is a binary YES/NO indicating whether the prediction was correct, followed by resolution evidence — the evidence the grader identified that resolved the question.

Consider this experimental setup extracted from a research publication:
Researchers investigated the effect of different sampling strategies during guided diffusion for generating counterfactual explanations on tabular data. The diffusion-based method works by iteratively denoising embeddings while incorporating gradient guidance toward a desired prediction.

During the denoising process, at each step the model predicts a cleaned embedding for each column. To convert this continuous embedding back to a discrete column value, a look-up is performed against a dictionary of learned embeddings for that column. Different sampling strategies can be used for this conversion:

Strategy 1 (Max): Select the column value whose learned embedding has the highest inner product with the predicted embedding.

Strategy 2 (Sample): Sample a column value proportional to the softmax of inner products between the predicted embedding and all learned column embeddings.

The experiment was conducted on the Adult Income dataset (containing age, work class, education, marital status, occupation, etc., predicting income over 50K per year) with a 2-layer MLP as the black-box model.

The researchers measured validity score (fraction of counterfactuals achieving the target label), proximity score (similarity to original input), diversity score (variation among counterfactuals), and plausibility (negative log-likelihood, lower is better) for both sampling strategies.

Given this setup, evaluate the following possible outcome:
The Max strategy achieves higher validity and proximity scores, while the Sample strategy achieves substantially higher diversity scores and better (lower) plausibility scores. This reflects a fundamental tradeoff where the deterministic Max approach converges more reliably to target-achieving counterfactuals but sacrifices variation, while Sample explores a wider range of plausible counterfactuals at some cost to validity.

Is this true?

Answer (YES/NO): NO